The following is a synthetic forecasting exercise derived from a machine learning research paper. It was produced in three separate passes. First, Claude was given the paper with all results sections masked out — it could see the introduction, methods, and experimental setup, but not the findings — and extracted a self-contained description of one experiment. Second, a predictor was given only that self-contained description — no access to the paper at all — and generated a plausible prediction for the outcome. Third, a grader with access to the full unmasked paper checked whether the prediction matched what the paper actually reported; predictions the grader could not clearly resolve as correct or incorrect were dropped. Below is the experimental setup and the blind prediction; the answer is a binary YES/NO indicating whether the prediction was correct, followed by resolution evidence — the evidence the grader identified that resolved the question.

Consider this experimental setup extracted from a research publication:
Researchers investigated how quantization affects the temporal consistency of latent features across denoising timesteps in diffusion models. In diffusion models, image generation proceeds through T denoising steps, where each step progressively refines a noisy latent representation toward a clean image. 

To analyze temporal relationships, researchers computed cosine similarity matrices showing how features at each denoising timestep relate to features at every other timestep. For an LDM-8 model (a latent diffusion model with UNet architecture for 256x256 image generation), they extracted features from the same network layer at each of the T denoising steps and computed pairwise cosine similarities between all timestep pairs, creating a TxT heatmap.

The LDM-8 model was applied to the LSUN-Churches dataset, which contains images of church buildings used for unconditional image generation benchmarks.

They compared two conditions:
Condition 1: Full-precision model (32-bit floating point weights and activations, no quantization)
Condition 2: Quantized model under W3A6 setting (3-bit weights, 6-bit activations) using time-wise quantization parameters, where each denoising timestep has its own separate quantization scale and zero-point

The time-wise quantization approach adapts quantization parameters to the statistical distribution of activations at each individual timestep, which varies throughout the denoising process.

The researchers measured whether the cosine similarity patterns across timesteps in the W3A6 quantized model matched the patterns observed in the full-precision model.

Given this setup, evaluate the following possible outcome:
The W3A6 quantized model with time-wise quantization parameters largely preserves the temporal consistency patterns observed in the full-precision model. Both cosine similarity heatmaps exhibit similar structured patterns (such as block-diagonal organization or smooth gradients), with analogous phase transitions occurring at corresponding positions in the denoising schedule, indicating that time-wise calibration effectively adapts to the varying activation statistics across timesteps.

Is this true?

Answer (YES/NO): NO